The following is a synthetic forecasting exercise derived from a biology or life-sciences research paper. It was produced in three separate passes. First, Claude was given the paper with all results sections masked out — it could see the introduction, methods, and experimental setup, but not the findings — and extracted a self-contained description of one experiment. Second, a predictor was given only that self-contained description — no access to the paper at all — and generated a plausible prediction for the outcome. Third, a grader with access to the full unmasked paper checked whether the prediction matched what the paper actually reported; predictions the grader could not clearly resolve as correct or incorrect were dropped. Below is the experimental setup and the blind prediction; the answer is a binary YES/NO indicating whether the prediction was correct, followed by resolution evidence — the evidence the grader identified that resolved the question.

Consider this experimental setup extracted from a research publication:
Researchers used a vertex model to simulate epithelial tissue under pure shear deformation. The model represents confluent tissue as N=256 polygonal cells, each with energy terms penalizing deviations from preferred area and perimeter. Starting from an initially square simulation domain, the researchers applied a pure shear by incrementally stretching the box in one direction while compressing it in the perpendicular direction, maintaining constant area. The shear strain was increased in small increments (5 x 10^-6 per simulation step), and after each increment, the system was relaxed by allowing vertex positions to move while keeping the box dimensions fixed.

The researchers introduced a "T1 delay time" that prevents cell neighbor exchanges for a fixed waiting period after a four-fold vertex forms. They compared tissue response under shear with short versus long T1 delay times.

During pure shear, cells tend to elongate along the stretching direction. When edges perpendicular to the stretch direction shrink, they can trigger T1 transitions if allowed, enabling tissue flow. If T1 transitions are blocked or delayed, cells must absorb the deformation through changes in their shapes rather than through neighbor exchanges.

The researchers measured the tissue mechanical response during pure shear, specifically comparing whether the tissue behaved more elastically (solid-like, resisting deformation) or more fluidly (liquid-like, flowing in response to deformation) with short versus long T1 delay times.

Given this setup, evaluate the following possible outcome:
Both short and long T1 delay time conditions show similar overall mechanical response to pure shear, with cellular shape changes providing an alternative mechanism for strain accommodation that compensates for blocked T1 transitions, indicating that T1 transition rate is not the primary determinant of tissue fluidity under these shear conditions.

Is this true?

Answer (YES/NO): NO